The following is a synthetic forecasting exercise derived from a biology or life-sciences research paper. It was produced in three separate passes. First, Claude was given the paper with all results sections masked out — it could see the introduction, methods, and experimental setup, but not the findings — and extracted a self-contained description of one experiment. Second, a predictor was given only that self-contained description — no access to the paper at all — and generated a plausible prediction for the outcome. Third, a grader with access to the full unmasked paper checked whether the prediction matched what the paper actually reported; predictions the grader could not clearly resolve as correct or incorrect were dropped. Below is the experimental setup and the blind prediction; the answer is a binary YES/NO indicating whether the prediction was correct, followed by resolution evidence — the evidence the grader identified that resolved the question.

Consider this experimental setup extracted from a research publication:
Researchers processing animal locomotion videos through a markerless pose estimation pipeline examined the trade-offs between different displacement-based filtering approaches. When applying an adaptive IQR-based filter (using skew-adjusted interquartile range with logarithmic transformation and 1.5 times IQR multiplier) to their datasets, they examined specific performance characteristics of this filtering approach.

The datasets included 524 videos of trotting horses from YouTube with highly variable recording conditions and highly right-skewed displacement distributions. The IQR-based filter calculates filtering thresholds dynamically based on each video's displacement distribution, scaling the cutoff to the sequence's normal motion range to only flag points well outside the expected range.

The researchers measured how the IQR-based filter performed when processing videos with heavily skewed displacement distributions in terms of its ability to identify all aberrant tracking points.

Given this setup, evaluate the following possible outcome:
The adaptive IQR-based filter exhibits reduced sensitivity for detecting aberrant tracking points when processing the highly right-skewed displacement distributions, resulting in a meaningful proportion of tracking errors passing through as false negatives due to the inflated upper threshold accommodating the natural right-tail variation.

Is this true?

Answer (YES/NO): YES